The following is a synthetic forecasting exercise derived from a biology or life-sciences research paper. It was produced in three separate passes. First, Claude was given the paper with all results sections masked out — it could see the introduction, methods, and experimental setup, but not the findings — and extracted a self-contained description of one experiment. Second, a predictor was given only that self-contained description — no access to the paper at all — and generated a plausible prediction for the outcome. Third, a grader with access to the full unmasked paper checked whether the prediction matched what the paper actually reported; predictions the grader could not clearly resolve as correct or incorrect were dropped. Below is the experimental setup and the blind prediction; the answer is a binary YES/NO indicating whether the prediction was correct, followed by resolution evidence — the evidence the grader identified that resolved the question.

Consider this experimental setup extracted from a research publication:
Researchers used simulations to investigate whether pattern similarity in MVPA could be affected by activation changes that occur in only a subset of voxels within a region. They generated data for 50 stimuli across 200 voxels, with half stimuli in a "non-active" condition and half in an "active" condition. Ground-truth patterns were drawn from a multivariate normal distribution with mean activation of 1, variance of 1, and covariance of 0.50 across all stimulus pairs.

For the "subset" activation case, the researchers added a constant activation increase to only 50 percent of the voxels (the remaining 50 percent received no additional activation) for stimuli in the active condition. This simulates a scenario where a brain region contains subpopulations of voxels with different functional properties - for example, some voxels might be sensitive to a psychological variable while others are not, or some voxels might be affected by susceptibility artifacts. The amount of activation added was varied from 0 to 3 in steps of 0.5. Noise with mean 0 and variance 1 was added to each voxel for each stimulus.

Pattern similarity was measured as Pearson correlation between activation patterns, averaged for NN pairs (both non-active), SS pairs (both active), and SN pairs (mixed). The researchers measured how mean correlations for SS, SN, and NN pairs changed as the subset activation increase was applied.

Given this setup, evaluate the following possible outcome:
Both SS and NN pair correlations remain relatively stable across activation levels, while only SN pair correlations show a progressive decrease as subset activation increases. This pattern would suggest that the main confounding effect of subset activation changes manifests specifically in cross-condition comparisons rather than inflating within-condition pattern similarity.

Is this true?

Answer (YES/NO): NO